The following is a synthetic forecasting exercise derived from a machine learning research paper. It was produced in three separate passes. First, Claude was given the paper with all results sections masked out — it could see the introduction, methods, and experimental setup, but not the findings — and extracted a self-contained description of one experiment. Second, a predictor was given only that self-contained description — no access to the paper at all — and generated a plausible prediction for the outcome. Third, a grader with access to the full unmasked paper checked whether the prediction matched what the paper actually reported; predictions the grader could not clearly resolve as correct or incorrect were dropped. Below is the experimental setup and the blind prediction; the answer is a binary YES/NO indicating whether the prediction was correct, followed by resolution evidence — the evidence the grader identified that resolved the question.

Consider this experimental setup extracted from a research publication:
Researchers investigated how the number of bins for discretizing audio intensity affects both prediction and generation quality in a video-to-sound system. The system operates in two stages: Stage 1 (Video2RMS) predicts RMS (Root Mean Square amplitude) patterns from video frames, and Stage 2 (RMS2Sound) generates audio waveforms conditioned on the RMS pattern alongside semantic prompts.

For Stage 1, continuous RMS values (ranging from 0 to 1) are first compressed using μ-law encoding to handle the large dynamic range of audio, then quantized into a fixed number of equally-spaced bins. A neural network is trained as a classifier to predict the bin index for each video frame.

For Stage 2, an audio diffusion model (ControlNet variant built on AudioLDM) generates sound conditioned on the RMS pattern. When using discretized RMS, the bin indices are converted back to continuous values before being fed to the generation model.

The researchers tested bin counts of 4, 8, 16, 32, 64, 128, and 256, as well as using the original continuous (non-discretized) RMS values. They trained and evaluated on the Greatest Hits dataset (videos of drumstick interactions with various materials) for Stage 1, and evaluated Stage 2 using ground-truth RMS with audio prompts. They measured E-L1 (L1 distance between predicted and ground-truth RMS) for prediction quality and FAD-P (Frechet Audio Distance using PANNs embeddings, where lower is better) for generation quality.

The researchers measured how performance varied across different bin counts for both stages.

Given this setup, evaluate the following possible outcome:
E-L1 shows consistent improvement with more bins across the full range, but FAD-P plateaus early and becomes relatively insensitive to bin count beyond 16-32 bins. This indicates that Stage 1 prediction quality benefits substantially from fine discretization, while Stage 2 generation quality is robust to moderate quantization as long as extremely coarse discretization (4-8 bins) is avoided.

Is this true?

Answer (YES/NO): NO